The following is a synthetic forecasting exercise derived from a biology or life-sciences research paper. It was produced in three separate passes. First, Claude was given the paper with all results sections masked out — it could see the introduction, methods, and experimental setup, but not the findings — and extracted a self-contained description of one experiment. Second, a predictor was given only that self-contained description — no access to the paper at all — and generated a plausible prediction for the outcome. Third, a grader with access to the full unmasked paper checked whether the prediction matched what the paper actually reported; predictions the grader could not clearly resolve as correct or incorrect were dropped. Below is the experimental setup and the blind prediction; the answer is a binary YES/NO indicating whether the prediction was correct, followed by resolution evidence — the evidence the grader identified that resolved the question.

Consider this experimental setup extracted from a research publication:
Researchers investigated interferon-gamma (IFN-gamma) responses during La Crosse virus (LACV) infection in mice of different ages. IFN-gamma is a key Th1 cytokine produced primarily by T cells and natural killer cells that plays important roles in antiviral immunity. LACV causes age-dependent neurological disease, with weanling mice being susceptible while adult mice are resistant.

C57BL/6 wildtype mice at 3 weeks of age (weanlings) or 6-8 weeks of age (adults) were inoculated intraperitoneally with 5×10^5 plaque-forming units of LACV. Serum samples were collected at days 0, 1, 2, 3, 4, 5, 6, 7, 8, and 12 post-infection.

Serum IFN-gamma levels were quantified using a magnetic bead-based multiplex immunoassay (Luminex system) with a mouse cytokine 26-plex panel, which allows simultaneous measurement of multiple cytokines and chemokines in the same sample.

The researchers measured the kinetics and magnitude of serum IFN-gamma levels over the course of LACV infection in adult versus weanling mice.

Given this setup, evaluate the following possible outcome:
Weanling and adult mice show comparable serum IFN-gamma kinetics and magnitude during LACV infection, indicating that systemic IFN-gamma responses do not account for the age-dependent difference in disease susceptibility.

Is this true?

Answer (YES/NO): NO